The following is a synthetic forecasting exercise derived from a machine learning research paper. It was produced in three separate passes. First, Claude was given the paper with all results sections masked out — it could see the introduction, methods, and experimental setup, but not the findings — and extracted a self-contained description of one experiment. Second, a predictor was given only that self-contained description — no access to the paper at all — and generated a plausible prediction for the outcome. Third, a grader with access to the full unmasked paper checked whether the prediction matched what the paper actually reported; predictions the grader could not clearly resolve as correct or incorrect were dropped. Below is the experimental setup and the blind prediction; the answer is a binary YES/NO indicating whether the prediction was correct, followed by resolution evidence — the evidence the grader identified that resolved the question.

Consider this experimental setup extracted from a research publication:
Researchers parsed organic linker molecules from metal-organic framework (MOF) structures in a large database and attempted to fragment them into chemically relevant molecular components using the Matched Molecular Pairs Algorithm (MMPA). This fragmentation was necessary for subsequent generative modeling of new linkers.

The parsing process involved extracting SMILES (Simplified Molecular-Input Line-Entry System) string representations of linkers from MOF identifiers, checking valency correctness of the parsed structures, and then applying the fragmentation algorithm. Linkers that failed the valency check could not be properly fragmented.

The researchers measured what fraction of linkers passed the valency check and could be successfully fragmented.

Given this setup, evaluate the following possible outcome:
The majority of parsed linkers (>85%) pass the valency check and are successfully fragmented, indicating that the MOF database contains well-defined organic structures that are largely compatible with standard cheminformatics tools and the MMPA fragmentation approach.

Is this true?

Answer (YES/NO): NO